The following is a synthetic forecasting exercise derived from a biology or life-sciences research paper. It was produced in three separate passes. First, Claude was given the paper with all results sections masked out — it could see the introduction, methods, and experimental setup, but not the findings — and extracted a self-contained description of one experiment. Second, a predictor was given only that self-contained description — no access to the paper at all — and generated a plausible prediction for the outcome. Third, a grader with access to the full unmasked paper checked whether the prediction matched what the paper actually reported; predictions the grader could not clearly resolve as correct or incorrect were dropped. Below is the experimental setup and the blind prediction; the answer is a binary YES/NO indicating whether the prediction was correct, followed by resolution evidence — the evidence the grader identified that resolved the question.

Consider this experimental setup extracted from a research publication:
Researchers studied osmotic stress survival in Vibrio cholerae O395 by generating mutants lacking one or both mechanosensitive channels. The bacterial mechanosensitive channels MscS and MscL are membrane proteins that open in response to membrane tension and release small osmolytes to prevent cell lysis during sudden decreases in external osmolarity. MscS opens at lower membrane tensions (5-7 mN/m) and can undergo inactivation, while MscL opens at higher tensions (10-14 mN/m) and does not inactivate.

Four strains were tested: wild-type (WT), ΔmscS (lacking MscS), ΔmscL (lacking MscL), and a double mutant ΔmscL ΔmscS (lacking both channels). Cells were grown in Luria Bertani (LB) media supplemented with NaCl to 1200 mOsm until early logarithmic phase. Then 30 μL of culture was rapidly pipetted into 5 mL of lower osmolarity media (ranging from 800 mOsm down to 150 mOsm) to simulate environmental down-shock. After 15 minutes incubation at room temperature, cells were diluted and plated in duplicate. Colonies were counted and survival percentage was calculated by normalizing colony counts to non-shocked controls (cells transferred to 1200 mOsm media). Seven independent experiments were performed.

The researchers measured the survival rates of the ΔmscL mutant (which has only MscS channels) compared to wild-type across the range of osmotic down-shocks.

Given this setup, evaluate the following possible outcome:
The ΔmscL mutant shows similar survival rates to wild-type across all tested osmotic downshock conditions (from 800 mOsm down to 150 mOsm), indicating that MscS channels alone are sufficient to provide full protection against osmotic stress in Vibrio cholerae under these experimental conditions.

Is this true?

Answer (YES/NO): NO